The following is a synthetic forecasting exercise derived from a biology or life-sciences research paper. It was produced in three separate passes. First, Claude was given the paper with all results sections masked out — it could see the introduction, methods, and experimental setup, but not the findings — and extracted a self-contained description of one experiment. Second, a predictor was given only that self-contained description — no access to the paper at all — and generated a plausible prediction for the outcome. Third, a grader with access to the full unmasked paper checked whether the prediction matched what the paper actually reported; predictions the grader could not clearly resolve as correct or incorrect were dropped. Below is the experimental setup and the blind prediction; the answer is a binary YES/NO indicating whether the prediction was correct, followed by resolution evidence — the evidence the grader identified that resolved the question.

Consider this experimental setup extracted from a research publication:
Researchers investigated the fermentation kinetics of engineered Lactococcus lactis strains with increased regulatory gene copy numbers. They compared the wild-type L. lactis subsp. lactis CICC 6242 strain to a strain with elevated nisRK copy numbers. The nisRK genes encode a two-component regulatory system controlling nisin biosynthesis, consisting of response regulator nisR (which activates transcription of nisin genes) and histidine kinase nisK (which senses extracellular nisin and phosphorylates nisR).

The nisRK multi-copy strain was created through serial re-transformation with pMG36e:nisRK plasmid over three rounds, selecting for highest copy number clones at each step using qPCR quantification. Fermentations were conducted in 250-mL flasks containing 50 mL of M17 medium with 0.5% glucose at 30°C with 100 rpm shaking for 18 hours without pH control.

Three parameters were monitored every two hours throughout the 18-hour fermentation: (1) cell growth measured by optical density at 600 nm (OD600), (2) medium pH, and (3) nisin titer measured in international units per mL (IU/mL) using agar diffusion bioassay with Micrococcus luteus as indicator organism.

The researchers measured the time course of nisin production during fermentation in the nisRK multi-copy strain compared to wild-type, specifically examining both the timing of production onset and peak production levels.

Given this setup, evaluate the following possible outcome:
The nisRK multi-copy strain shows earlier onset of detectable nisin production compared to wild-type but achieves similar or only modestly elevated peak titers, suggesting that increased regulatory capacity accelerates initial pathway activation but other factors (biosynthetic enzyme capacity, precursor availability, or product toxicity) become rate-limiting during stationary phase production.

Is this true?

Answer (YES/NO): NO